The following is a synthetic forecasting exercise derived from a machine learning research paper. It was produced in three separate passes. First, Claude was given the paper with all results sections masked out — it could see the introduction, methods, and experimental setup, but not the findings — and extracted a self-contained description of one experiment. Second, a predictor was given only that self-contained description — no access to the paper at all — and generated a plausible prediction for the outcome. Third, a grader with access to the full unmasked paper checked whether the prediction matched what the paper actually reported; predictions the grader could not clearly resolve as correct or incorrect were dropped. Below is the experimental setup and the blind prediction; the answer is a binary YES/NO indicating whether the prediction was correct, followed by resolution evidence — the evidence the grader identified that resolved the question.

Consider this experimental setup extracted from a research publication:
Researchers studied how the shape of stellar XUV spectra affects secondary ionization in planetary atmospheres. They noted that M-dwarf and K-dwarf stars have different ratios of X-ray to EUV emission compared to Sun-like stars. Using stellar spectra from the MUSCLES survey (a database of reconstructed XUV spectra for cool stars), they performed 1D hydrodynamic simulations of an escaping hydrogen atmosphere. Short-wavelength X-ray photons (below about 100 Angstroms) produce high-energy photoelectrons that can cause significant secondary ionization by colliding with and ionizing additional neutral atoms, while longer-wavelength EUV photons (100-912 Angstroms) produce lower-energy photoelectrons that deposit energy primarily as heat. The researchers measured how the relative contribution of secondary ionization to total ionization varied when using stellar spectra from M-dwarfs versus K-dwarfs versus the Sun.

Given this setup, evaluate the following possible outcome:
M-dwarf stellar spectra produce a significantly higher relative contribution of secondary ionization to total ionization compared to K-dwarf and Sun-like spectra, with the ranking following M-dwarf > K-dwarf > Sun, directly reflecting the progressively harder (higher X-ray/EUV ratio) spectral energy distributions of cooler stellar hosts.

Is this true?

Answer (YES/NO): NO